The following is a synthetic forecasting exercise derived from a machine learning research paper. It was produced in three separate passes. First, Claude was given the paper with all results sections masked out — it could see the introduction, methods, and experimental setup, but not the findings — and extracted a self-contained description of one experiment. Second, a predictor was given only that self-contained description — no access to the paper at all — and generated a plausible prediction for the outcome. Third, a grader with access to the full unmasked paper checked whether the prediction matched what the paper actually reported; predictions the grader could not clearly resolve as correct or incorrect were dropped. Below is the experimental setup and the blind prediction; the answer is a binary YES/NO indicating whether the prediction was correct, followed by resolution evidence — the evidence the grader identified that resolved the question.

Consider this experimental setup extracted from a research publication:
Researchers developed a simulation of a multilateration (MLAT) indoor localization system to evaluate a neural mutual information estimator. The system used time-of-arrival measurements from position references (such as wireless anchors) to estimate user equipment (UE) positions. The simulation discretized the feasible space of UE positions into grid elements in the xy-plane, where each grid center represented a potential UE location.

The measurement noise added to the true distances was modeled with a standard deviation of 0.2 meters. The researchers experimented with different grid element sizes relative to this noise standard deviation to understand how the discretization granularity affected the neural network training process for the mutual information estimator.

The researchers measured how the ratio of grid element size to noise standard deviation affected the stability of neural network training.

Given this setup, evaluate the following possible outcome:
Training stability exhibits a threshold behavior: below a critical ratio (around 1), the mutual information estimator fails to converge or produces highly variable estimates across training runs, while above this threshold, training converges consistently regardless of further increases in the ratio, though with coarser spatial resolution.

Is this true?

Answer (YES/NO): NO